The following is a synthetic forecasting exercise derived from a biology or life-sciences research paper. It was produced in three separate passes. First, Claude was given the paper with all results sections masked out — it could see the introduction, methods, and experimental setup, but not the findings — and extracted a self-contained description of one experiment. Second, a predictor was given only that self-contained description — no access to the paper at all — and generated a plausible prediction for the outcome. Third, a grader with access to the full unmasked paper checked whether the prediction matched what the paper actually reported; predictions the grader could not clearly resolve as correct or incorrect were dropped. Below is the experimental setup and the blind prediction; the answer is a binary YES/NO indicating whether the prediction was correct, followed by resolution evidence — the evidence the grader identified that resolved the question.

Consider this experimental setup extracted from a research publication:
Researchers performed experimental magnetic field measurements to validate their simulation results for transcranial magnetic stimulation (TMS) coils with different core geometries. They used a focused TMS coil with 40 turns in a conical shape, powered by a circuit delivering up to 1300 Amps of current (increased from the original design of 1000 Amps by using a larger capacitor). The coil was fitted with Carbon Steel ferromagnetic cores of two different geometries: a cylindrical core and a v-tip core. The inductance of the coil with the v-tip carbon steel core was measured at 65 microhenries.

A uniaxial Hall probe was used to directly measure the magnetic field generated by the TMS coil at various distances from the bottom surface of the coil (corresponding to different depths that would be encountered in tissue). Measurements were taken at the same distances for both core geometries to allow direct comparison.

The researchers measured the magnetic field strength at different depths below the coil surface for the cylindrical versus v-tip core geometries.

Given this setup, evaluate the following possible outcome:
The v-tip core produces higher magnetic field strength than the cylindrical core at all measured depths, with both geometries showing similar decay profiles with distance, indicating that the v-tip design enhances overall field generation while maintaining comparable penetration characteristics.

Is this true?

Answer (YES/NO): NO